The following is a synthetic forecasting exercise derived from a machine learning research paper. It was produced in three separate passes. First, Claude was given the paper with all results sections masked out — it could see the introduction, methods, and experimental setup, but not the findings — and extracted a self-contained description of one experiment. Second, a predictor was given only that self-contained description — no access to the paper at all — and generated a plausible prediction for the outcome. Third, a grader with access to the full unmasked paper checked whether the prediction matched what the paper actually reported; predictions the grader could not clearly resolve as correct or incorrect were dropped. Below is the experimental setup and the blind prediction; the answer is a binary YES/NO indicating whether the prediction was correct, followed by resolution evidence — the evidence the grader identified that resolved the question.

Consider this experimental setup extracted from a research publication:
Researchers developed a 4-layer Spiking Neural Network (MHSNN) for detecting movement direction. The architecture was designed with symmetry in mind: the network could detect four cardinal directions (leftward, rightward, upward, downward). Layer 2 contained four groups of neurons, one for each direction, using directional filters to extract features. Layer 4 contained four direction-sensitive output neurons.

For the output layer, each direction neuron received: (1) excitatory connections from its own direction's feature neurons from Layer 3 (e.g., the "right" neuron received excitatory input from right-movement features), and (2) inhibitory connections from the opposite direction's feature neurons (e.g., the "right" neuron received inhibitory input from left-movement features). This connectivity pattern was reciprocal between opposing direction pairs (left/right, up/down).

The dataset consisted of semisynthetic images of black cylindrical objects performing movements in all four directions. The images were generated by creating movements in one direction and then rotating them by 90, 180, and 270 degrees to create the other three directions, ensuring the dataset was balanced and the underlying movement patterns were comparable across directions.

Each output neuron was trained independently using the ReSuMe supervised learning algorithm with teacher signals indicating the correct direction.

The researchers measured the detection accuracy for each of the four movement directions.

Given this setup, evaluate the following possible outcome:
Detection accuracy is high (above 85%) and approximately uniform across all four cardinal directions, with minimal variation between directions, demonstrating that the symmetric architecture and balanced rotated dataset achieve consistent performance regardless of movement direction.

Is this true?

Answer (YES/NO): YES